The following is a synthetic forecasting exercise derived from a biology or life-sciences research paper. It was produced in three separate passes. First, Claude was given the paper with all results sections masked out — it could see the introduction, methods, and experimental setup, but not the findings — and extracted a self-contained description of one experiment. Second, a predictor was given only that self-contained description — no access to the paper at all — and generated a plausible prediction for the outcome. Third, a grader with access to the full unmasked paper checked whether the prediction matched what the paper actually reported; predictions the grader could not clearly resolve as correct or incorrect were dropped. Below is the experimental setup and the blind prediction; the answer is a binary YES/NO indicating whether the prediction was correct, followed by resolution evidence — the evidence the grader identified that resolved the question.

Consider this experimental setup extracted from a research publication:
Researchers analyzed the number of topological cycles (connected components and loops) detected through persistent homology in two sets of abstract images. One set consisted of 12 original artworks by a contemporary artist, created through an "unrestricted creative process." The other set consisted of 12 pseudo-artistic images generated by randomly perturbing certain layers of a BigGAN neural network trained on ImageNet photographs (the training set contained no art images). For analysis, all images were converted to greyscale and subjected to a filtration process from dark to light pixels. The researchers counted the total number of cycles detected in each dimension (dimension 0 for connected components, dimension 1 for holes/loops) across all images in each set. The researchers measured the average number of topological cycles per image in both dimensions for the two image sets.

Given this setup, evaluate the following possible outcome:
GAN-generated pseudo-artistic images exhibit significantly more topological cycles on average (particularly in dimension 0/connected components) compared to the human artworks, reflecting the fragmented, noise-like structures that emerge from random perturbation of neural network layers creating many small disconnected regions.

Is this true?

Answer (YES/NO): NO